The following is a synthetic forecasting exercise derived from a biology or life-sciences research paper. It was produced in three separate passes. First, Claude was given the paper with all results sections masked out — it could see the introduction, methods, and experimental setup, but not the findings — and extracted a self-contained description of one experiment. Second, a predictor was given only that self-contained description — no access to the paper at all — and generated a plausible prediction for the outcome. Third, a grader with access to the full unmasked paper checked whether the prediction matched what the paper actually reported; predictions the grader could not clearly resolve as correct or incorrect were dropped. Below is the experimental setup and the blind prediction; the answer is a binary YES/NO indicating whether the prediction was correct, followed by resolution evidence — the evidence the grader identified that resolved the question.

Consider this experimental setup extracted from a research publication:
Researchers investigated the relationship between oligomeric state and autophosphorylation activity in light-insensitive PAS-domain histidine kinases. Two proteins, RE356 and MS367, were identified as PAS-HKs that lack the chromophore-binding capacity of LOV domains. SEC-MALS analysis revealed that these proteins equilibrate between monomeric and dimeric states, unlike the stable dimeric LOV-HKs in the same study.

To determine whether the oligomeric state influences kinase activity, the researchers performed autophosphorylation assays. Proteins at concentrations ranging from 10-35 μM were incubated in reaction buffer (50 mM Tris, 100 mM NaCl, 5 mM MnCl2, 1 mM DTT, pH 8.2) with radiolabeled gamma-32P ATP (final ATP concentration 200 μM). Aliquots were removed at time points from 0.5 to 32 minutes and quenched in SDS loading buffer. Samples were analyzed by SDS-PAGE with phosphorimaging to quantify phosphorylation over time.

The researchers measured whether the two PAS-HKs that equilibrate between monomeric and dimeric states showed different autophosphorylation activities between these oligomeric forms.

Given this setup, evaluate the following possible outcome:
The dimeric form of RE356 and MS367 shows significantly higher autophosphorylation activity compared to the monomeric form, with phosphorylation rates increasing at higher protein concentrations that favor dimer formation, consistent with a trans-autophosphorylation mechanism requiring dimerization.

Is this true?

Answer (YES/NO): NO